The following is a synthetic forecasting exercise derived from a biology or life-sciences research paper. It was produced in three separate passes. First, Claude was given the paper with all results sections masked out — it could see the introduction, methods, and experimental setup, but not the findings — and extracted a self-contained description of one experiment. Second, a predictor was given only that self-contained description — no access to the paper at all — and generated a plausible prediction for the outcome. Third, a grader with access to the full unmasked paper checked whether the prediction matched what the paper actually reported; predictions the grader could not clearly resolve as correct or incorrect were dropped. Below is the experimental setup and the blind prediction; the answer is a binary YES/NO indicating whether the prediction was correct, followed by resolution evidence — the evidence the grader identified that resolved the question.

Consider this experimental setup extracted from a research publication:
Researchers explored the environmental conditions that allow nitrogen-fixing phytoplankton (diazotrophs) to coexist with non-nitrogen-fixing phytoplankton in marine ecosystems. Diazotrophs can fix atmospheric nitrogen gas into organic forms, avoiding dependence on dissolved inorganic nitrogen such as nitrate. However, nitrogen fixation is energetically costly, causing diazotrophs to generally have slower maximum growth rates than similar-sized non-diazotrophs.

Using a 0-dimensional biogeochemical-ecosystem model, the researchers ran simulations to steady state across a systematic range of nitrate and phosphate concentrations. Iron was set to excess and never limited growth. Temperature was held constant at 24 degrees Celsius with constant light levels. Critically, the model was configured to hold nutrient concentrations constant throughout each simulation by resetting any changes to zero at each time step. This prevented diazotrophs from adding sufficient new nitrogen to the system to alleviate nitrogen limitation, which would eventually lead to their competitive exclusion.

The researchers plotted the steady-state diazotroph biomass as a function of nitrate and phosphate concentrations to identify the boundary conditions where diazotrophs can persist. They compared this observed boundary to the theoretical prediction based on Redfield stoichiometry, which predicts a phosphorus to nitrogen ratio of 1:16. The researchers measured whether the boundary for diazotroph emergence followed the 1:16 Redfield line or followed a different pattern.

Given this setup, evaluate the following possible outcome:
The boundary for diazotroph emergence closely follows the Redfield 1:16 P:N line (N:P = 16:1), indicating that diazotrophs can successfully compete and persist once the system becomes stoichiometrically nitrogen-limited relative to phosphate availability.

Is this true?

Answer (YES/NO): NO